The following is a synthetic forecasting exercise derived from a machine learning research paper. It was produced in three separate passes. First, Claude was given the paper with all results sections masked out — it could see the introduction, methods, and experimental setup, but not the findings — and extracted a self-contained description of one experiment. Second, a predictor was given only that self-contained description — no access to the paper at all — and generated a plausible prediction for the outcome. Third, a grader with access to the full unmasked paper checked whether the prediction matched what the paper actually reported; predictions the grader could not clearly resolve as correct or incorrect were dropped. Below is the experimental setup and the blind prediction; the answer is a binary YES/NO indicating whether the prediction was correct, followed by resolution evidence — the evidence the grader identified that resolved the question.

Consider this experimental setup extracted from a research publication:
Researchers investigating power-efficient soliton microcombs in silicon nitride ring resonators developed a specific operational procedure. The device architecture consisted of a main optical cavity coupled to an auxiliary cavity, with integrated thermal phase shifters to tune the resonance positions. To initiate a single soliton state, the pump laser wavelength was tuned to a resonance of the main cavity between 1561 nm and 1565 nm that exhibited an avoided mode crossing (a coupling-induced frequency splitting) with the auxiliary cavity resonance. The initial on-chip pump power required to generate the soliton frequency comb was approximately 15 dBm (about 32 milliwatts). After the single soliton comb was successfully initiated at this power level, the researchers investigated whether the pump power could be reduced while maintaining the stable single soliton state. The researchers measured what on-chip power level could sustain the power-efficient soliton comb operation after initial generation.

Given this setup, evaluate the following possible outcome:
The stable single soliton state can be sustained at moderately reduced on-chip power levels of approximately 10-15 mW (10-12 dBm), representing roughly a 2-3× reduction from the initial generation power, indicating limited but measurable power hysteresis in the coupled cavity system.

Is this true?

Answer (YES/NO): YES